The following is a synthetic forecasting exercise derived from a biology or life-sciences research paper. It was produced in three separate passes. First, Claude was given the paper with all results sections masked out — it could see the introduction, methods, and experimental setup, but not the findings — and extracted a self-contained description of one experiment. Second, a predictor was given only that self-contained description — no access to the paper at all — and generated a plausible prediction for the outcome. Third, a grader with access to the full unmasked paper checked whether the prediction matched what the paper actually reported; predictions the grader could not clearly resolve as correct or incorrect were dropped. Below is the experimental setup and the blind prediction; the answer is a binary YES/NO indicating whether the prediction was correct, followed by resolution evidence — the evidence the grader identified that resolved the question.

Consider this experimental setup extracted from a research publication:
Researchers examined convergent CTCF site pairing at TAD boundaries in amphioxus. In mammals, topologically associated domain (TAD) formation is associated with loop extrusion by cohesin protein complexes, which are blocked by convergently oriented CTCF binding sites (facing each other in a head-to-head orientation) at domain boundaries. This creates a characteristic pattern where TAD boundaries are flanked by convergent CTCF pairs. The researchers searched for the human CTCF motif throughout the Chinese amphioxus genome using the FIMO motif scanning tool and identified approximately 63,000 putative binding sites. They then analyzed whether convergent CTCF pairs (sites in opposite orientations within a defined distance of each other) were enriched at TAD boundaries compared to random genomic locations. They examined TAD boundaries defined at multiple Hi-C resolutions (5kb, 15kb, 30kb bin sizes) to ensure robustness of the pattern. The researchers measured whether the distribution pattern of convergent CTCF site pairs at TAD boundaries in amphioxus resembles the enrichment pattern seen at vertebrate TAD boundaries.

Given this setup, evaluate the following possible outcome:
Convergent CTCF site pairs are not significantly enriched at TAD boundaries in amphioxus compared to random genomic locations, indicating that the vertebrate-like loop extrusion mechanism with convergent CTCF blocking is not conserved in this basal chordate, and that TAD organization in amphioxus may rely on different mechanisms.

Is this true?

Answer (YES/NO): NO